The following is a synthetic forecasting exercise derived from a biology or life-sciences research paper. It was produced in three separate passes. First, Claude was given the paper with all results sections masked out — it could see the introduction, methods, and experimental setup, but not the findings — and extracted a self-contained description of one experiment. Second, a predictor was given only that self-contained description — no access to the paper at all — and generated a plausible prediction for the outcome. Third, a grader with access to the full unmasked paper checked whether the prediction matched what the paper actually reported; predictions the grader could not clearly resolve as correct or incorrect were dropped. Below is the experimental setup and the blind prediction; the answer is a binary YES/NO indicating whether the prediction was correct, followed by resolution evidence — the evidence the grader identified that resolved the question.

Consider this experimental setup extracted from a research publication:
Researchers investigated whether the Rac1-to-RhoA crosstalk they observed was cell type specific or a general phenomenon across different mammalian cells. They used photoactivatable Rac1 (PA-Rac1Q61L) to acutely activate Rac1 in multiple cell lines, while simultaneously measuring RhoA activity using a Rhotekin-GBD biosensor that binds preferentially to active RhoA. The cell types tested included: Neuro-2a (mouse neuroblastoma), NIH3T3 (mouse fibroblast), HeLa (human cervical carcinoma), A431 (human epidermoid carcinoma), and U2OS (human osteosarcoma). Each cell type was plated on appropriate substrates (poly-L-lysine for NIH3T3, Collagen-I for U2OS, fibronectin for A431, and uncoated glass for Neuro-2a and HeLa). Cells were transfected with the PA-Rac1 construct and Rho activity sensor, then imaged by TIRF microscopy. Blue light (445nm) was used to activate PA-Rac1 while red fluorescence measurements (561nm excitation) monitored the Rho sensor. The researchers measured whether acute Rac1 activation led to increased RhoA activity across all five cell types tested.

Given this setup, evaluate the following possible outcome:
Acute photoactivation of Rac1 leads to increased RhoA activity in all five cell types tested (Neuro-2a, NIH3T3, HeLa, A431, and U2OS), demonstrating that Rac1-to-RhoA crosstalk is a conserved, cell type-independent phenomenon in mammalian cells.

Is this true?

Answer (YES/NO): YES